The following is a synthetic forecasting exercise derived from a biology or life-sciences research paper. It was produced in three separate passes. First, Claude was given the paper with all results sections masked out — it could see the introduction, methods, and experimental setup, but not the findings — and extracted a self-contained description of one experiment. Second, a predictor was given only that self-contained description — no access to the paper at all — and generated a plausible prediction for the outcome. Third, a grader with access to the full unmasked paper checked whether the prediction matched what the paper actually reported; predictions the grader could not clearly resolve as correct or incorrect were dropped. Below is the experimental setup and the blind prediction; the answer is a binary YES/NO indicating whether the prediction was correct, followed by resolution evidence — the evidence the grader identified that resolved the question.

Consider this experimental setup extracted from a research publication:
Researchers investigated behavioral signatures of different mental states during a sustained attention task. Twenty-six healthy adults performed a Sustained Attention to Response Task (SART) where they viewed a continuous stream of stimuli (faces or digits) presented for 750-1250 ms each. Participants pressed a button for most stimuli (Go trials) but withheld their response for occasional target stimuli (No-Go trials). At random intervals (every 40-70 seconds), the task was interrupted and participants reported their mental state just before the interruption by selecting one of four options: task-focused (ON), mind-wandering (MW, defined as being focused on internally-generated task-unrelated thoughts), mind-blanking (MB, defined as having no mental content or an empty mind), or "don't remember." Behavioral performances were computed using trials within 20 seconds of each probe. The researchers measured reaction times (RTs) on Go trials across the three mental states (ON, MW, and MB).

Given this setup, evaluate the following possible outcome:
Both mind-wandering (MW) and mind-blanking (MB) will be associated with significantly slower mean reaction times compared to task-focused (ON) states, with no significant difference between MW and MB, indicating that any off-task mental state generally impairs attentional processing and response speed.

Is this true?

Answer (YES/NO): NO